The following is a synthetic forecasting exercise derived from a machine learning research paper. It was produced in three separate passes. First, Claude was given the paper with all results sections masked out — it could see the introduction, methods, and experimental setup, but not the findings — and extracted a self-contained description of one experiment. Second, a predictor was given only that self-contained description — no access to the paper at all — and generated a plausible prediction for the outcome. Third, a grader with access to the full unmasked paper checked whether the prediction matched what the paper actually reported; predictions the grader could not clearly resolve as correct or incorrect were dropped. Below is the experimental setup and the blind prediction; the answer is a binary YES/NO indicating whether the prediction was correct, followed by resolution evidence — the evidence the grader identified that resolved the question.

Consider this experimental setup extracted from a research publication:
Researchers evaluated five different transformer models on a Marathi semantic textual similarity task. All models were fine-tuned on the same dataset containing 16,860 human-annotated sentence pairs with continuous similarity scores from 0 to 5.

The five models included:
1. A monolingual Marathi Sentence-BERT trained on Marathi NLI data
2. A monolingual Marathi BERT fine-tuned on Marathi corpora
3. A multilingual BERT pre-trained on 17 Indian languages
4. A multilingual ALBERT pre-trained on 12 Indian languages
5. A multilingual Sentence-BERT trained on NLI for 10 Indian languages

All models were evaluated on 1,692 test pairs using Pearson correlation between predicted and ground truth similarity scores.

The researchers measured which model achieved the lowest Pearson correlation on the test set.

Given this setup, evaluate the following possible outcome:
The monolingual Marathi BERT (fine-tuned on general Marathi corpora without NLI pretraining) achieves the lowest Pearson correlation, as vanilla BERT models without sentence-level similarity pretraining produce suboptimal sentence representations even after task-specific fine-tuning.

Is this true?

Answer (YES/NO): NO